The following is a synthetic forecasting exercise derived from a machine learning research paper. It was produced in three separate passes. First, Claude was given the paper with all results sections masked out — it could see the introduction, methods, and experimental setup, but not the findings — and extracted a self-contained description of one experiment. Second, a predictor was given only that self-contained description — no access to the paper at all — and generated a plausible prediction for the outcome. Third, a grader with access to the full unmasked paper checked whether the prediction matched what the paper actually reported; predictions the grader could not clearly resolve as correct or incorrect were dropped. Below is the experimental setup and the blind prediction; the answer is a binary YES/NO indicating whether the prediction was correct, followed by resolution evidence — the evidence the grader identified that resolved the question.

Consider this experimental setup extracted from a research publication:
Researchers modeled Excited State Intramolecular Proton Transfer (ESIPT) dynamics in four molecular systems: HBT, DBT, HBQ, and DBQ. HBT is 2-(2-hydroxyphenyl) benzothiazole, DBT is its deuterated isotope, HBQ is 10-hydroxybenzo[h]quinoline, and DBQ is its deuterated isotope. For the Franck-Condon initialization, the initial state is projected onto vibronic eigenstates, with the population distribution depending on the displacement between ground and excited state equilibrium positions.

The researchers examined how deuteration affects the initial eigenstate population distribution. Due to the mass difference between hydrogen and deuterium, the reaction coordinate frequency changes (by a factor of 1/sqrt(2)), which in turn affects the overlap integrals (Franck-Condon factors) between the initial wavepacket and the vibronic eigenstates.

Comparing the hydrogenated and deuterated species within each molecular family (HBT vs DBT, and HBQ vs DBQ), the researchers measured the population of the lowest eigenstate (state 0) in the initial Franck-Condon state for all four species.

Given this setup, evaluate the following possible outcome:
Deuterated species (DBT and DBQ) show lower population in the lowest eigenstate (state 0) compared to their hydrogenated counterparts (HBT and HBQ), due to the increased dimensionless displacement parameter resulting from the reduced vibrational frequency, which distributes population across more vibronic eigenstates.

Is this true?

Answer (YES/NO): YES